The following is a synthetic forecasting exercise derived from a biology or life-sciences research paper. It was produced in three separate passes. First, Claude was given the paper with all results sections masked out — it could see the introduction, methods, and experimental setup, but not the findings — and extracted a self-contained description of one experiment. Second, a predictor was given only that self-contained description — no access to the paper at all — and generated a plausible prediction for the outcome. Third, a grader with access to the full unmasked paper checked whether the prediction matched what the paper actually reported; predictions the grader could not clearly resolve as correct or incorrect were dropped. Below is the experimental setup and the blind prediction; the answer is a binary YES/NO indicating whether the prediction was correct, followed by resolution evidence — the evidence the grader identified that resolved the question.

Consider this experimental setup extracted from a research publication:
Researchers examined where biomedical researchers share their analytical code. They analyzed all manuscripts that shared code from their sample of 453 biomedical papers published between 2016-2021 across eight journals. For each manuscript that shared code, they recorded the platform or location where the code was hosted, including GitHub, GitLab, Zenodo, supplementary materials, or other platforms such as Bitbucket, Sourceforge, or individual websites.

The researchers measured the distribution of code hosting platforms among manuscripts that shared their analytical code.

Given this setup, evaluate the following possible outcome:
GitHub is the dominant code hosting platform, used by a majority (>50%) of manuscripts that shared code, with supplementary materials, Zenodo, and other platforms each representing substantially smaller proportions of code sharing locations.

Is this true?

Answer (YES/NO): YES